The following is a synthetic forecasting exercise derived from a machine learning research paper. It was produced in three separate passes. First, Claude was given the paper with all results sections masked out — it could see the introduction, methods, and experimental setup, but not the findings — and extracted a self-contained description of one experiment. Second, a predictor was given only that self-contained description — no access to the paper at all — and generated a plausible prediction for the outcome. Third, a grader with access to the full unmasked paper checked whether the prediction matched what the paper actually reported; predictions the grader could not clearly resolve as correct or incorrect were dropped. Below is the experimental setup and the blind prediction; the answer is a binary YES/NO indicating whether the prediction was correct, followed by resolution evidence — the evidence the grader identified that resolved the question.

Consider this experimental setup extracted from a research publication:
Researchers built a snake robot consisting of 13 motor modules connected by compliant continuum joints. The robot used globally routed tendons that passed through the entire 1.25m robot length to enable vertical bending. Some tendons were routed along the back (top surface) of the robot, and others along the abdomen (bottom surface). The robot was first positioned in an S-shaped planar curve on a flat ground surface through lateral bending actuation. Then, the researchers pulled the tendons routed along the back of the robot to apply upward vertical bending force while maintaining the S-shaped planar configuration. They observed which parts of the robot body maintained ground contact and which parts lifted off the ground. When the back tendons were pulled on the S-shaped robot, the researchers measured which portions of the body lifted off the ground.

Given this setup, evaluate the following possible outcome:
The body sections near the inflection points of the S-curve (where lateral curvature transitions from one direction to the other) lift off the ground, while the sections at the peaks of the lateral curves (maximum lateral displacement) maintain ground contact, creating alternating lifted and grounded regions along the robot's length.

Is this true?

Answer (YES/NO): NO